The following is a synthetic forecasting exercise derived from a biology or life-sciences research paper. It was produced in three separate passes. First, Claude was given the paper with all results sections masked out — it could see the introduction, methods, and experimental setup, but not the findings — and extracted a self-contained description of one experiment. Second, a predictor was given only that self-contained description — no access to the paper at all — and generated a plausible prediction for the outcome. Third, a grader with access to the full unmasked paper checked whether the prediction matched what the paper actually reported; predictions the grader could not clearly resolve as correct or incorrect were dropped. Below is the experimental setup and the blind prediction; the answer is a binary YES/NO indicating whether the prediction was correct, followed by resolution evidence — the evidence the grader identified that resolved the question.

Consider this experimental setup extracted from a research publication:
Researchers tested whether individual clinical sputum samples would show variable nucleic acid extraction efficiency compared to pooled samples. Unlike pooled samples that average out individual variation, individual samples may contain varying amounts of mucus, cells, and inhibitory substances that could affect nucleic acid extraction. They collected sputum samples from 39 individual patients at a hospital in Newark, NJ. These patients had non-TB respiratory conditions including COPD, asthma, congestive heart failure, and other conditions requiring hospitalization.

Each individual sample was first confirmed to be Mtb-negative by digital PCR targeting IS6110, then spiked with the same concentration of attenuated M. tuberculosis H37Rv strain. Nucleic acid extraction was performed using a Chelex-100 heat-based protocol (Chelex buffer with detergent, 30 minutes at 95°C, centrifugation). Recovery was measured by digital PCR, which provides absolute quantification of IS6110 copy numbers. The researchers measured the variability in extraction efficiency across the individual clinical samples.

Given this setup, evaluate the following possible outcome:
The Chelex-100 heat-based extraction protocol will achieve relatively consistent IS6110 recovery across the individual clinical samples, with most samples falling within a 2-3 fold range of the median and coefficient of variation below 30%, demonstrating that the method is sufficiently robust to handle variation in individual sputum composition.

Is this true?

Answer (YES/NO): NO